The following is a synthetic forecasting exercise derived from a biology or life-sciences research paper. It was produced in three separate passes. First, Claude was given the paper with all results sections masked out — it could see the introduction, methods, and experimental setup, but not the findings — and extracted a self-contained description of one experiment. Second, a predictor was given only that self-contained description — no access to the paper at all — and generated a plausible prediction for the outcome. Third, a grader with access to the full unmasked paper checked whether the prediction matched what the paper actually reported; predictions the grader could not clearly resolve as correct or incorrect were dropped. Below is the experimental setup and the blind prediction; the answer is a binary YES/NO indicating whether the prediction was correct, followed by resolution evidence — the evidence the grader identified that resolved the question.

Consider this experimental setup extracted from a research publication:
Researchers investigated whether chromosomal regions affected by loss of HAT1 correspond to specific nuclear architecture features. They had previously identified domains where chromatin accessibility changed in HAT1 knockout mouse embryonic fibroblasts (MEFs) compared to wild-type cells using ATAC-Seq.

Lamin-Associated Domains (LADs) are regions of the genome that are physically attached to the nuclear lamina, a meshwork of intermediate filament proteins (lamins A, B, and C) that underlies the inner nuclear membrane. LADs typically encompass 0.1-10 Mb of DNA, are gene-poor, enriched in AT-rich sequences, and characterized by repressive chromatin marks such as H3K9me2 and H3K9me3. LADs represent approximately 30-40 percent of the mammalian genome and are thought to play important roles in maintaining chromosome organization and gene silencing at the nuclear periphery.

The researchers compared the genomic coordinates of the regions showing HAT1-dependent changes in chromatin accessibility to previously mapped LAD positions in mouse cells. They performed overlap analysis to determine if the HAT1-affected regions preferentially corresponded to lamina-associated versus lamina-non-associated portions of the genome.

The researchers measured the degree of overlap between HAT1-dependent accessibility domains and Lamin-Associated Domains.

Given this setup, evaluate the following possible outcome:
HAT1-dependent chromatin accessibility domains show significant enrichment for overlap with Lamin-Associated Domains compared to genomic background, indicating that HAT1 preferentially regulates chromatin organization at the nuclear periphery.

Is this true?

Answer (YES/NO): YES